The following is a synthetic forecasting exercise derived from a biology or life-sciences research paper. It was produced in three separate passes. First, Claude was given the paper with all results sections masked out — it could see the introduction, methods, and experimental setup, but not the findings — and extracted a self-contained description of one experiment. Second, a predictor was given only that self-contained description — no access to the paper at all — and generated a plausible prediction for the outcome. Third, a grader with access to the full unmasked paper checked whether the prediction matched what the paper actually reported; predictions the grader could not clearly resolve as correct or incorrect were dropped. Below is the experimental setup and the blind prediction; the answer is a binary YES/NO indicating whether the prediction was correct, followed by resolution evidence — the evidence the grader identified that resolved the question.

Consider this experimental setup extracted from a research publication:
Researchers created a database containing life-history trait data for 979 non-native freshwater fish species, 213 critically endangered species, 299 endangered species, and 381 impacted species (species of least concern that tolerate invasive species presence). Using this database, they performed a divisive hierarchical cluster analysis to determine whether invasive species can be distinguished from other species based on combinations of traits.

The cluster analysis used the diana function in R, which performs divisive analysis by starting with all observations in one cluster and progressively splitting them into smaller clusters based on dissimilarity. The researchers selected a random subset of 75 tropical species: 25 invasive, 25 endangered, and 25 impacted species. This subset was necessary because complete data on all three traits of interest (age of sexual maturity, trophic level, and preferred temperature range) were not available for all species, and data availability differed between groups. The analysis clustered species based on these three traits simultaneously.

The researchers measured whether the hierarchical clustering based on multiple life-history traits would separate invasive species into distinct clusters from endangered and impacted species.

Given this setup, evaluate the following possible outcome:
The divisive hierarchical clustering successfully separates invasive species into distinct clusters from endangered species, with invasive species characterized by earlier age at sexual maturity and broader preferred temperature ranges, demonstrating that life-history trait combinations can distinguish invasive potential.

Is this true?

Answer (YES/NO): NO